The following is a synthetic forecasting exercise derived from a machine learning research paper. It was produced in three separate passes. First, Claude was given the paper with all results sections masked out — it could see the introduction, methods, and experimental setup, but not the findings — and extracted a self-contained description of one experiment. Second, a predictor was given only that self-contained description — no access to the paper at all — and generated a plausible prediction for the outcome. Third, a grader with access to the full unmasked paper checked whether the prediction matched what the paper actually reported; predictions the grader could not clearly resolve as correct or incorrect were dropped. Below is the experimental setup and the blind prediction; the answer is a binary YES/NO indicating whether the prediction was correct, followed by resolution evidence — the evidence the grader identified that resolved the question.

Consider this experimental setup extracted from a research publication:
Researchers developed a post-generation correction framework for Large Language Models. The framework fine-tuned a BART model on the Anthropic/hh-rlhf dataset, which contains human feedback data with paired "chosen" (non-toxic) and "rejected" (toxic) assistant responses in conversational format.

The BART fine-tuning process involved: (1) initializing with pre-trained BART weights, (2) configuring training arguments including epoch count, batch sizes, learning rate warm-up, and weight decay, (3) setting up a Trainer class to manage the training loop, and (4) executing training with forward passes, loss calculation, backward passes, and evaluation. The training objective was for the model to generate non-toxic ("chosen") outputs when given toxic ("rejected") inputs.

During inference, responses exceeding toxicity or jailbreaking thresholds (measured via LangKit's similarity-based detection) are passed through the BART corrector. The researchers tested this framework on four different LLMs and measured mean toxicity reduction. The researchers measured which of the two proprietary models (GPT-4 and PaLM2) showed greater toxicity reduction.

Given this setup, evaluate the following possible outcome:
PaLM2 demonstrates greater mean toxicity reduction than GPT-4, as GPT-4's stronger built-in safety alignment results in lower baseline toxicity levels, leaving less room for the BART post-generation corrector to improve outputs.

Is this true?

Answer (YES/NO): YES